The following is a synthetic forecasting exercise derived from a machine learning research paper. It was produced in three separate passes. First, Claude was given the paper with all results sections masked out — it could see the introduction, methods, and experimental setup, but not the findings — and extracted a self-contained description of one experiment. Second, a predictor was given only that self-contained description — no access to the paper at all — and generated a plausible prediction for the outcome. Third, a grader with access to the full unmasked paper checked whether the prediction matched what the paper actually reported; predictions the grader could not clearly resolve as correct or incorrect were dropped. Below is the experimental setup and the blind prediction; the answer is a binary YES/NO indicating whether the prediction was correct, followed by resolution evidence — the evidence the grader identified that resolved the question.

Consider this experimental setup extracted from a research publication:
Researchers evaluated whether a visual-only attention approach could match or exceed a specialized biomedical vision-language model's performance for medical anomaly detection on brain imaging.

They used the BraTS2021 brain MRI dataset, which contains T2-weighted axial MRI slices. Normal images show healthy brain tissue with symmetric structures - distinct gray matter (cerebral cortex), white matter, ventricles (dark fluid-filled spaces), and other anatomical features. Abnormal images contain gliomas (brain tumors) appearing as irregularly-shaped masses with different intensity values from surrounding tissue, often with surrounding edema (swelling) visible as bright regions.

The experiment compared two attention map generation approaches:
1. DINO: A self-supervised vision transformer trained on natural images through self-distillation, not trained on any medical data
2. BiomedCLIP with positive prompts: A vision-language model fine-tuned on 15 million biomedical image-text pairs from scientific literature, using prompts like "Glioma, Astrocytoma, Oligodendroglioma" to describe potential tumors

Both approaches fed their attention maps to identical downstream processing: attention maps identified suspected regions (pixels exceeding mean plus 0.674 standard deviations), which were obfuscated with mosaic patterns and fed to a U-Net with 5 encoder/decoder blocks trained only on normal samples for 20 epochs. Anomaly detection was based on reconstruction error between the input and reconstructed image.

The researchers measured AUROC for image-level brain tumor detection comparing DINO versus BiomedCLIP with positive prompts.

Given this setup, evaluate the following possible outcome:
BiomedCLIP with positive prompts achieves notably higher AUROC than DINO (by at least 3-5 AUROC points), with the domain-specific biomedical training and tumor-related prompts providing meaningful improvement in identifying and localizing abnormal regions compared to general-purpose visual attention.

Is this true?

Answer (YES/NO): NO